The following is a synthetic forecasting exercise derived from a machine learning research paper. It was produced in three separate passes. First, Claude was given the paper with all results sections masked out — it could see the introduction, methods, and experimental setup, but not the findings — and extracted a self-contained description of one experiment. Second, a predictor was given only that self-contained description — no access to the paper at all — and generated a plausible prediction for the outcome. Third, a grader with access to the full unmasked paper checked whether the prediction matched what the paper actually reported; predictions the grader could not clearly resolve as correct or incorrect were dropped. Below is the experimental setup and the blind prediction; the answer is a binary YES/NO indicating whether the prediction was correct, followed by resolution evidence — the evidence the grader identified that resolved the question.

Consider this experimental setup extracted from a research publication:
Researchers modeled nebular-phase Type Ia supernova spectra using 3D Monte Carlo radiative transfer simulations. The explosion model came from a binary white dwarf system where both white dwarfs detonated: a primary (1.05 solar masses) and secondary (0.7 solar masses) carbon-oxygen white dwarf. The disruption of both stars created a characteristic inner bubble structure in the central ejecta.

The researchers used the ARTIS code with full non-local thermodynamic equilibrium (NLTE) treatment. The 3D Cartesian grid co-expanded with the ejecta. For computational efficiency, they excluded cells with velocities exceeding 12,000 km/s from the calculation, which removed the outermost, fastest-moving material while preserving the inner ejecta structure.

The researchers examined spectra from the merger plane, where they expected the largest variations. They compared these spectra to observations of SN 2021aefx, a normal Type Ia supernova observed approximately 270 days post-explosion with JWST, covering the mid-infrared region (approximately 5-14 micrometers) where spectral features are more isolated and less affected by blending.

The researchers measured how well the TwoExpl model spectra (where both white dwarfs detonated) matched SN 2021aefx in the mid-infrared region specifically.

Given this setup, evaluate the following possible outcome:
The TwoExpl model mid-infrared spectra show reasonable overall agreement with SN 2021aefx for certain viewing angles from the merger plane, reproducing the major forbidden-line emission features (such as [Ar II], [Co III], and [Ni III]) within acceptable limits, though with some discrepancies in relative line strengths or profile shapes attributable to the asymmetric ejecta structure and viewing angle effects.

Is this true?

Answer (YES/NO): NO